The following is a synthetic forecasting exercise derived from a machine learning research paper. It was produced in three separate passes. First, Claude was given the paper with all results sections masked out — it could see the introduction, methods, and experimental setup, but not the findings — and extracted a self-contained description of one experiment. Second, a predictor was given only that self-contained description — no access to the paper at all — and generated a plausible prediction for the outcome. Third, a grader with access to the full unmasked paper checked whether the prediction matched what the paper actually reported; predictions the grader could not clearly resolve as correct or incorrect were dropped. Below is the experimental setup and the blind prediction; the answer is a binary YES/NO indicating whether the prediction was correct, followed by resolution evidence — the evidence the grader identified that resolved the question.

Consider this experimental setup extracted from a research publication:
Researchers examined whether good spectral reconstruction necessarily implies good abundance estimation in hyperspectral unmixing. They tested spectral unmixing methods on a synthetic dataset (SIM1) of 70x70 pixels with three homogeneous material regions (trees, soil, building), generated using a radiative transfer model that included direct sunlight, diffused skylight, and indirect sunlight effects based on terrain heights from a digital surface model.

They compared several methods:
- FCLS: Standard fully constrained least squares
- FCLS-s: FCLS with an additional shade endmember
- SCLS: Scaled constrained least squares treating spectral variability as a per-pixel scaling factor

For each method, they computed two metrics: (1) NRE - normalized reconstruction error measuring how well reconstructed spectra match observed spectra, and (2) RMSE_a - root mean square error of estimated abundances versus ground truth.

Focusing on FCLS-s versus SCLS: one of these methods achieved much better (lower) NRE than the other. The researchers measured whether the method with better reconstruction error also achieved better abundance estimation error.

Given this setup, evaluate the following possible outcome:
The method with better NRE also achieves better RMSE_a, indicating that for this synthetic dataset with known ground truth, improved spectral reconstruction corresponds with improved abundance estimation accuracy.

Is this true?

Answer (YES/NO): NO